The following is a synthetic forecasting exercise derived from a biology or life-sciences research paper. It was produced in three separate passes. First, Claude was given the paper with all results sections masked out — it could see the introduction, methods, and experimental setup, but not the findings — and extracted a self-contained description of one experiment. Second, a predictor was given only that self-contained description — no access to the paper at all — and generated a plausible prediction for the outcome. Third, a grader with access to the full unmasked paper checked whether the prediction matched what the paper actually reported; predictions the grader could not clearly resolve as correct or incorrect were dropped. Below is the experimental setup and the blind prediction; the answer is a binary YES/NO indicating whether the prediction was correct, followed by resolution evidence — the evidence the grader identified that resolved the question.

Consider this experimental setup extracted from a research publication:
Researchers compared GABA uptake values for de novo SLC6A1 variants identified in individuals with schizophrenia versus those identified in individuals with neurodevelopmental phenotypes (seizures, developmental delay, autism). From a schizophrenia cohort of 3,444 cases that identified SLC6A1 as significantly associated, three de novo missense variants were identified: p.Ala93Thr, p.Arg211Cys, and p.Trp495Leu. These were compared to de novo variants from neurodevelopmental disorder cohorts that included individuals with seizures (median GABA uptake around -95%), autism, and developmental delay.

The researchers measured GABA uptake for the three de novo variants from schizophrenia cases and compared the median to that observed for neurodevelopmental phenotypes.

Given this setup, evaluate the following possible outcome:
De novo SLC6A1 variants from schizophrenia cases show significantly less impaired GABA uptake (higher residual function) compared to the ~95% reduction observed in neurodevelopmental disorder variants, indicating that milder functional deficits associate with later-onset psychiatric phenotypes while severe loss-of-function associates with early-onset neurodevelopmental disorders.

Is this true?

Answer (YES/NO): YES